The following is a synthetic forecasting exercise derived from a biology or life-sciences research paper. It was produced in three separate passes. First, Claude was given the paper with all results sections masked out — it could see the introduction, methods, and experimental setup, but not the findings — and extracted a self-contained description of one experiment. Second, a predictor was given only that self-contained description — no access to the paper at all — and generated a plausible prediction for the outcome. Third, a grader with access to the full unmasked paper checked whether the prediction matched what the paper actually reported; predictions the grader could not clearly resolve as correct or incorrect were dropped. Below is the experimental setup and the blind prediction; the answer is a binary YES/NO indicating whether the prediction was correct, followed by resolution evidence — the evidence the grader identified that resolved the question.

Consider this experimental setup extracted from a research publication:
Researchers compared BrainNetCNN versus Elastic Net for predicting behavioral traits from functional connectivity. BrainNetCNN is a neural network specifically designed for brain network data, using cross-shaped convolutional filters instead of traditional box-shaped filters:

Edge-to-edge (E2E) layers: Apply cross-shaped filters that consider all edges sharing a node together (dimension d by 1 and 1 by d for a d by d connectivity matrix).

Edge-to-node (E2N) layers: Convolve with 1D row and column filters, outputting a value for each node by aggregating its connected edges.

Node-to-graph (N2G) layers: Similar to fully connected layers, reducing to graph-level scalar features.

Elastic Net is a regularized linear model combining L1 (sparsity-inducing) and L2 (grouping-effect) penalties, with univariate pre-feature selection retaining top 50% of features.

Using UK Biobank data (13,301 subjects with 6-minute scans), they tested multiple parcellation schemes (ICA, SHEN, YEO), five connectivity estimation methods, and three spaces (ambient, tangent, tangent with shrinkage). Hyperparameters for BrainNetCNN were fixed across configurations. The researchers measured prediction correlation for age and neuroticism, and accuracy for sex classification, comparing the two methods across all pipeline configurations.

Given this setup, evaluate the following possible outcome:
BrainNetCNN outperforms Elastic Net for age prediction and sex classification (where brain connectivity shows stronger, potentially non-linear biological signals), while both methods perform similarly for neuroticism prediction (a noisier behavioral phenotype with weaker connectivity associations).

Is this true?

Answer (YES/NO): NO